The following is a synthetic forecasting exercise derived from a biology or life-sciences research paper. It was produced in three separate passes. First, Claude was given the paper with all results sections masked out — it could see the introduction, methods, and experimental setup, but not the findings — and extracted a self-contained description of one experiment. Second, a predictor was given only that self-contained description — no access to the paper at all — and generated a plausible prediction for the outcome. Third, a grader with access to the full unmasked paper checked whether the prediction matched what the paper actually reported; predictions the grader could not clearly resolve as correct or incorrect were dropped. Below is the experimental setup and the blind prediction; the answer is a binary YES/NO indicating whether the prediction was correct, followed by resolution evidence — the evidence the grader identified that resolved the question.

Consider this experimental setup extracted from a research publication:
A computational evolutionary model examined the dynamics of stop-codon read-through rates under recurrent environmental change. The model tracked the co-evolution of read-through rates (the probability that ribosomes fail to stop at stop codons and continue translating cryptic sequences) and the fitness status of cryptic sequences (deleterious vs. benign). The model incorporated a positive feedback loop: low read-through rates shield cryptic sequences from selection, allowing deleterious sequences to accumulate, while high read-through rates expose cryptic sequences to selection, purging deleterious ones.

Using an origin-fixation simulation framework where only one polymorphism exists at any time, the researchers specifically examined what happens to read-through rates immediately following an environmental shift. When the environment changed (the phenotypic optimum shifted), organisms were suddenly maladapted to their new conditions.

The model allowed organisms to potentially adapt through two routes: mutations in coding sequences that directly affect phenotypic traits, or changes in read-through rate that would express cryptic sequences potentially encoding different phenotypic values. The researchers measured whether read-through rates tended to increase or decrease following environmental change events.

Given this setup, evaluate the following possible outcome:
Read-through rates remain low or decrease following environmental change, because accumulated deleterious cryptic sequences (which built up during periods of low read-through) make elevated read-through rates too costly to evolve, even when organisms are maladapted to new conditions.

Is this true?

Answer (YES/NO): NO